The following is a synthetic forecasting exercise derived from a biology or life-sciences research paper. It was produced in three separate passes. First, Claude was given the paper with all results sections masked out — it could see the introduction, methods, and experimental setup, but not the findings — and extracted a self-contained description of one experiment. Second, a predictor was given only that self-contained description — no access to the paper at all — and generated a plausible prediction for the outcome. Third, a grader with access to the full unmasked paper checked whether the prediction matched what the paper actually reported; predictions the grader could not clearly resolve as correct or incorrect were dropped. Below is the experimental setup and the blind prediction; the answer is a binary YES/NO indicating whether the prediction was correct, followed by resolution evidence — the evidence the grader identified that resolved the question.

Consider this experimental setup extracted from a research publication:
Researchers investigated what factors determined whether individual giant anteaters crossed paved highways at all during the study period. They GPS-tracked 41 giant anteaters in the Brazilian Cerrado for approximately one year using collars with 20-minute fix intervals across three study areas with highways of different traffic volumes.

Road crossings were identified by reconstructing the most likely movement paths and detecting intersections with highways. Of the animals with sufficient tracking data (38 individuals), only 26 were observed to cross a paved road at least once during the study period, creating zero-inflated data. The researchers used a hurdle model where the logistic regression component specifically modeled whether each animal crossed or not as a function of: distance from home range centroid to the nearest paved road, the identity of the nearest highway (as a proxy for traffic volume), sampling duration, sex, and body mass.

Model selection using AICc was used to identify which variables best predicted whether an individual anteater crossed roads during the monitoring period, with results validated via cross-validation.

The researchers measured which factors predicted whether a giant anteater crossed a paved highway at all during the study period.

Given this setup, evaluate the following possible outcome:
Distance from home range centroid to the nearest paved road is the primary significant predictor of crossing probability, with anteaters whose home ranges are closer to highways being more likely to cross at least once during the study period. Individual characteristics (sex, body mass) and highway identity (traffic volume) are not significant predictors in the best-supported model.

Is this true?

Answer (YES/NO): NO